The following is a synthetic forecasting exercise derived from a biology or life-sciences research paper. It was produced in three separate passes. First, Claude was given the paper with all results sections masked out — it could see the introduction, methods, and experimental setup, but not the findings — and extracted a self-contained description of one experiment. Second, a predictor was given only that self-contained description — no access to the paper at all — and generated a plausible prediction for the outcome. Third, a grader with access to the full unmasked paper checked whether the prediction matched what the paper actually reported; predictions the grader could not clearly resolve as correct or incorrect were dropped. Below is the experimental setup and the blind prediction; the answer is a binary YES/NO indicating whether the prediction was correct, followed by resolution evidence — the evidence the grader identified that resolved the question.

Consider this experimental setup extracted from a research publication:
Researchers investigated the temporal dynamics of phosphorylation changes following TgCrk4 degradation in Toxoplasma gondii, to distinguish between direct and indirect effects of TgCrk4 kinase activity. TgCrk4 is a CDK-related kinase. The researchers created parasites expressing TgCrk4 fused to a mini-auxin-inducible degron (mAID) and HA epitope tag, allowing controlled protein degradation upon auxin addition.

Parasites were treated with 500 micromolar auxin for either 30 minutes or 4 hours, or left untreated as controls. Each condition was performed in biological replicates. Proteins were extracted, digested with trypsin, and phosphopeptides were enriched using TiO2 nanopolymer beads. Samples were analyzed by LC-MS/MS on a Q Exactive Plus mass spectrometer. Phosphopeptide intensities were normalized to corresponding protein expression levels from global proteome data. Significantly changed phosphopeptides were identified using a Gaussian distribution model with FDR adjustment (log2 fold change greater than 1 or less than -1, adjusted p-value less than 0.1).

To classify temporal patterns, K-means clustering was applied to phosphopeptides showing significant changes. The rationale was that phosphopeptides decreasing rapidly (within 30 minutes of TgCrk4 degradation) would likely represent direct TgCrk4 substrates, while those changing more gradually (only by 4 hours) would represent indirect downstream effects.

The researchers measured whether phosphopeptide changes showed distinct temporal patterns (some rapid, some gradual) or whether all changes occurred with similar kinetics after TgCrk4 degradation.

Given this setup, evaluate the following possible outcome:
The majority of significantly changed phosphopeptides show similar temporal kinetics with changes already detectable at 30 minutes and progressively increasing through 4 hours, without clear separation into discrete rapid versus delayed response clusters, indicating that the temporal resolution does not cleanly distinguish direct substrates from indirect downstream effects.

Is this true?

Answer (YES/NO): NO